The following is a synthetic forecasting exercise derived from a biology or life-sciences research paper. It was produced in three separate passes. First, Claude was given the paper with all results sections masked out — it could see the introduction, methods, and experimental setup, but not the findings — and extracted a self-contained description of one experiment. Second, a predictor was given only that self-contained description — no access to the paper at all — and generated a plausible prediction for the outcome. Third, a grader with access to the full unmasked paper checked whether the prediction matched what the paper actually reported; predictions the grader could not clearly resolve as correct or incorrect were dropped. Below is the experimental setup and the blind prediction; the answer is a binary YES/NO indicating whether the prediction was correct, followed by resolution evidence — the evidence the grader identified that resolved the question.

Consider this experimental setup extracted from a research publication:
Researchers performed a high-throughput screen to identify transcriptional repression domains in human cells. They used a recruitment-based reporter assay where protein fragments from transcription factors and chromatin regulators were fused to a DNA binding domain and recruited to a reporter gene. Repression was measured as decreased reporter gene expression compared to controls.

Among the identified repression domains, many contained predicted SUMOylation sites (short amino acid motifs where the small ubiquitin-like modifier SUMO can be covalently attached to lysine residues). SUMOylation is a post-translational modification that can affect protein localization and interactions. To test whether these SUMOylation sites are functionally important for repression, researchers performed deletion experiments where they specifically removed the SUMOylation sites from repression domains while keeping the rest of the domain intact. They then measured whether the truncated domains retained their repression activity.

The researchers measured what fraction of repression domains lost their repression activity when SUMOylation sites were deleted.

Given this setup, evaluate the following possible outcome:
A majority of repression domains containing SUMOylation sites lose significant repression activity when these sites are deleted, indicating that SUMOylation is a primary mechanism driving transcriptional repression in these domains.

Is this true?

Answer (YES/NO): YES